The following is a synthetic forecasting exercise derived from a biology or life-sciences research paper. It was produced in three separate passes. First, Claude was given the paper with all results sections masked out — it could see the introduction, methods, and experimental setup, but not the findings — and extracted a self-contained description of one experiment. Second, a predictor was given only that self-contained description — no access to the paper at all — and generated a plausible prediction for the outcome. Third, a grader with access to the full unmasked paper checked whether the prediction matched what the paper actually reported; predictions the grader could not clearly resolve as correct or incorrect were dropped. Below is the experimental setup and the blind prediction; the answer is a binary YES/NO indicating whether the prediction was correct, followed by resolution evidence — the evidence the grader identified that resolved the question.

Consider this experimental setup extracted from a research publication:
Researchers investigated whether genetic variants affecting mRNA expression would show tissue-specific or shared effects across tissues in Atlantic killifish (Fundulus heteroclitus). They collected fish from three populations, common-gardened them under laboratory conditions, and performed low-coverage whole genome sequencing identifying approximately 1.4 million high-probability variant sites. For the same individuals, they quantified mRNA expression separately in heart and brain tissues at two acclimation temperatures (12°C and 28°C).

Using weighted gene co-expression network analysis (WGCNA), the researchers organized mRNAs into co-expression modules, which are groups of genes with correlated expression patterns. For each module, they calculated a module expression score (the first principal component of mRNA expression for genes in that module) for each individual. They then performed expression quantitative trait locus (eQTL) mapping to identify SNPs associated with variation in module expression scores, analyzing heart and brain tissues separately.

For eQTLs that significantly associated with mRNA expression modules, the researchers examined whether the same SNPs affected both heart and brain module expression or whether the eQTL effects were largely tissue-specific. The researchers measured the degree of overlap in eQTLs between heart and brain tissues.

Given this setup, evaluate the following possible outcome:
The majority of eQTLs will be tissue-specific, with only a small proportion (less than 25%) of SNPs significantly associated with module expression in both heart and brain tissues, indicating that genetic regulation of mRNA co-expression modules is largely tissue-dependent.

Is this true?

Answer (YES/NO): YES